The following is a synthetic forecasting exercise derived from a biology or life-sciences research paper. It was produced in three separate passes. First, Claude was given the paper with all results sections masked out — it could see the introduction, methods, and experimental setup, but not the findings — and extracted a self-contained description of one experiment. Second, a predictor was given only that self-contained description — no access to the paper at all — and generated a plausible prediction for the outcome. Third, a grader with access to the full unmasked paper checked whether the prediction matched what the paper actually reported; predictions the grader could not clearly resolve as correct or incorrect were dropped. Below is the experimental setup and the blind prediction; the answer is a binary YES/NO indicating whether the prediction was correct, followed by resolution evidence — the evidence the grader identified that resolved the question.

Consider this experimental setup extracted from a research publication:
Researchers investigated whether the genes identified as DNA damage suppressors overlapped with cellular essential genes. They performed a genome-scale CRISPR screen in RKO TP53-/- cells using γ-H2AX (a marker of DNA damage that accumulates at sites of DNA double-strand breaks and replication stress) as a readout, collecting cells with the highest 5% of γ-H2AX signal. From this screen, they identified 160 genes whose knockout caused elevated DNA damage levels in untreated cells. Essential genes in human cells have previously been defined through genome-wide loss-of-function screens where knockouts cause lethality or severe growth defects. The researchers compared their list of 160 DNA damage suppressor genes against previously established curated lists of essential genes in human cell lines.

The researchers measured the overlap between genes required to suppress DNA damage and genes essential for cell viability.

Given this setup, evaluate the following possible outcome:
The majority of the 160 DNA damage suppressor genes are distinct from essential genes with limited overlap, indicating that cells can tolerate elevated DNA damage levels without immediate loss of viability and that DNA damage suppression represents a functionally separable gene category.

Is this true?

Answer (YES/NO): NO